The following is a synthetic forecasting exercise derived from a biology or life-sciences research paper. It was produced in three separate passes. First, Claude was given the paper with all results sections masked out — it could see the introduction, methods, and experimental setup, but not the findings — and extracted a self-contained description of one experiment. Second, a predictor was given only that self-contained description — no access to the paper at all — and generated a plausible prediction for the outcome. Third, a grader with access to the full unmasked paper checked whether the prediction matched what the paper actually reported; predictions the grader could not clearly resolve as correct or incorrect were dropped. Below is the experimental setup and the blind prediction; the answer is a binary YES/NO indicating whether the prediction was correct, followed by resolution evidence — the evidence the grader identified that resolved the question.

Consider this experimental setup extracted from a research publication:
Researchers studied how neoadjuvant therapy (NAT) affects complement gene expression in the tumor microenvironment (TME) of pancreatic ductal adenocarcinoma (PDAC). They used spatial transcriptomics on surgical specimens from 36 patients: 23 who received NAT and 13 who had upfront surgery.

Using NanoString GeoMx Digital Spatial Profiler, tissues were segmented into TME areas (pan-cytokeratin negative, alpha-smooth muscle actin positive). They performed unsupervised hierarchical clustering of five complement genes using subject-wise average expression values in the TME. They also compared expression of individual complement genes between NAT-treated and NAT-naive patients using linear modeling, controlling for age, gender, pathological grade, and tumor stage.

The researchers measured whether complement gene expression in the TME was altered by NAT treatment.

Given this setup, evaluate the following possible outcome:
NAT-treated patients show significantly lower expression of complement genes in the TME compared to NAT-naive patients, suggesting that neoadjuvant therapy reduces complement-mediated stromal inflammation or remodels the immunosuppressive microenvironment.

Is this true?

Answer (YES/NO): NO